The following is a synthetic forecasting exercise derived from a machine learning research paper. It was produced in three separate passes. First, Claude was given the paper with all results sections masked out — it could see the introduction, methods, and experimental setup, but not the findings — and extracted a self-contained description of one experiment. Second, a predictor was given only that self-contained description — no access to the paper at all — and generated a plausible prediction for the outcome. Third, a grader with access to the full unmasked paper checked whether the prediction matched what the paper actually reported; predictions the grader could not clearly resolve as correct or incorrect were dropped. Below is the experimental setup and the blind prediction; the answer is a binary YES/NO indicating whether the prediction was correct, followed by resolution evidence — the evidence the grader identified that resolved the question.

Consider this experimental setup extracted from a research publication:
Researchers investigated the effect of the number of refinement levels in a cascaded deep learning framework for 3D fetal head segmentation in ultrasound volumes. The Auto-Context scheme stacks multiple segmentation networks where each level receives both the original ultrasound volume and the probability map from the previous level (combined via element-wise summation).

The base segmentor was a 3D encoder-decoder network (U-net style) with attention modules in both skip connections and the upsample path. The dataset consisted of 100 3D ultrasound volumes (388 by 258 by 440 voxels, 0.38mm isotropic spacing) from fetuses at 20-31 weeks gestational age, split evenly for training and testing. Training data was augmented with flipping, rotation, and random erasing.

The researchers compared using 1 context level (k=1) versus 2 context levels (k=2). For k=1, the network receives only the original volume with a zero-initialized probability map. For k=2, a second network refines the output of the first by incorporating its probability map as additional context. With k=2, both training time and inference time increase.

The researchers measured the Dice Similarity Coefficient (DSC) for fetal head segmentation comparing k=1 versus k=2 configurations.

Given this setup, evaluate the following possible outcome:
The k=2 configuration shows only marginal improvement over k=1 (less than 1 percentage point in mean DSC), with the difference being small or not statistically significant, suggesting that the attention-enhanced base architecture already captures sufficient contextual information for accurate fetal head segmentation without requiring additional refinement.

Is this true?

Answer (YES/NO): YES